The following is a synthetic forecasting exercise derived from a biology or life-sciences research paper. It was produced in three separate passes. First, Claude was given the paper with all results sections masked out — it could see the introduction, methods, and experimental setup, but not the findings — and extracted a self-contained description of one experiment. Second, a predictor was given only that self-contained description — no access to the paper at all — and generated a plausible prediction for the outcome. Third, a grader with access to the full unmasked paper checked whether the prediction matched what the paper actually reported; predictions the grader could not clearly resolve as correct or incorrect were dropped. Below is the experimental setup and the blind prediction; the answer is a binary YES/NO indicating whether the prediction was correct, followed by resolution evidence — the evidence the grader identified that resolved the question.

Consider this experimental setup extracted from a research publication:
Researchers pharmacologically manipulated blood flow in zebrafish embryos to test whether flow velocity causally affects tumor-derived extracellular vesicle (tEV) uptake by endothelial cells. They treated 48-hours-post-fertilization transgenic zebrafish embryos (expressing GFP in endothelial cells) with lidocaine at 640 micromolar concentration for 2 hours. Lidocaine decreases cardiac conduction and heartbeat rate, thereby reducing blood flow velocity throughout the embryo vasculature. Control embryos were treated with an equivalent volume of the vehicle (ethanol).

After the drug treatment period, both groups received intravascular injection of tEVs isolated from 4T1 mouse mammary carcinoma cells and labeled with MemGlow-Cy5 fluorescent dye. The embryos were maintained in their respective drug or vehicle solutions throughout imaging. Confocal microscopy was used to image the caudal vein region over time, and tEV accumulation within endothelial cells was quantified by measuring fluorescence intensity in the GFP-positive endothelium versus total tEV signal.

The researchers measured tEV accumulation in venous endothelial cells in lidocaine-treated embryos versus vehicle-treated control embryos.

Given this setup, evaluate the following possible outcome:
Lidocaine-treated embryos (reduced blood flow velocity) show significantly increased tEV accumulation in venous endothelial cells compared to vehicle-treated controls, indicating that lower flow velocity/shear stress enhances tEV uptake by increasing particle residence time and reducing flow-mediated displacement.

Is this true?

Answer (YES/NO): NO